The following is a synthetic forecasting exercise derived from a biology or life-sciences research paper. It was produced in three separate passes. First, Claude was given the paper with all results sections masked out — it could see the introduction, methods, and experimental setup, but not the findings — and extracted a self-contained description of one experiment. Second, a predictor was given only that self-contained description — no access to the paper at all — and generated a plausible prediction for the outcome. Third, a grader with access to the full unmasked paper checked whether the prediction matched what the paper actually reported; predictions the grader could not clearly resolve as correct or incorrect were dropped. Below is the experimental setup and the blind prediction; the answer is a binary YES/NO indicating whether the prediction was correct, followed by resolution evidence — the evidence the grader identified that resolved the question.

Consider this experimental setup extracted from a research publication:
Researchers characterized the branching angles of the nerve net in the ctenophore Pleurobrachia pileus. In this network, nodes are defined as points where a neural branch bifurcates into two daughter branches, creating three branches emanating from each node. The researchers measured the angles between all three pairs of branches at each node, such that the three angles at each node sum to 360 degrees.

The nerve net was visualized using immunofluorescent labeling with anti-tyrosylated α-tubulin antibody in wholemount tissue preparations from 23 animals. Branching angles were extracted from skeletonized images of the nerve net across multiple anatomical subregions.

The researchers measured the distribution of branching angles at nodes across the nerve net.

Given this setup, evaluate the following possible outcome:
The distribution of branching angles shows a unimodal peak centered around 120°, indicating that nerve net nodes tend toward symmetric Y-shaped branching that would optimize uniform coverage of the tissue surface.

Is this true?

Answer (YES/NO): NO